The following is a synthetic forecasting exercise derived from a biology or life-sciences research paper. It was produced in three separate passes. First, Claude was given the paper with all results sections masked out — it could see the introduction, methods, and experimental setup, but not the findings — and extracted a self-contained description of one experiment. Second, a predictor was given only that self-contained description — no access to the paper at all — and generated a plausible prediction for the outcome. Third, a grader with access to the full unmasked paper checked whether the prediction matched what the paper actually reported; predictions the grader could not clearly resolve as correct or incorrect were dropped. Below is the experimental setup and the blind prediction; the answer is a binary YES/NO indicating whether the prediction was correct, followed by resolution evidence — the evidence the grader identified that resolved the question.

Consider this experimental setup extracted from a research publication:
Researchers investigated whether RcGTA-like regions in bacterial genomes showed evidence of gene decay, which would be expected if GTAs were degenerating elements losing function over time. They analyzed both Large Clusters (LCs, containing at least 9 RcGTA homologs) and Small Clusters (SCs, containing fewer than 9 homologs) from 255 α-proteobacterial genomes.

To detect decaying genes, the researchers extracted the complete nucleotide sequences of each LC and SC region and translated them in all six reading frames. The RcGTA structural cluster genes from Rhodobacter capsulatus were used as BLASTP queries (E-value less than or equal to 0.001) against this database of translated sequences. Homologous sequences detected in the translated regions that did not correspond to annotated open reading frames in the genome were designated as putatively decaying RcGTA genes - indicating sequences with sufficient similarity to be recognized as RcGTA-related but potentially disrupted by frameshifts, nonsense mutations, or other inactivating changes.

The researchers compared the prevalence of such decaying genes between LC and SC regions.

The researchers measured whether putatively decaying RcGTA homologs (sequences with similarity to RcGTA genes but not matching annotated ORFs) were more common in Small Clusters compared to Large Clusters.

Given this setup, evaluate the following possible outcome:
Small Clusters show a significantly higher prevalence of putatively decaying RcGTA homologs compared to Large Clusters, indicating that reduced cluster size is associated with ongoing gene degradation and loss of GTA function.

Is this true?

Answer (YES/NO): NO